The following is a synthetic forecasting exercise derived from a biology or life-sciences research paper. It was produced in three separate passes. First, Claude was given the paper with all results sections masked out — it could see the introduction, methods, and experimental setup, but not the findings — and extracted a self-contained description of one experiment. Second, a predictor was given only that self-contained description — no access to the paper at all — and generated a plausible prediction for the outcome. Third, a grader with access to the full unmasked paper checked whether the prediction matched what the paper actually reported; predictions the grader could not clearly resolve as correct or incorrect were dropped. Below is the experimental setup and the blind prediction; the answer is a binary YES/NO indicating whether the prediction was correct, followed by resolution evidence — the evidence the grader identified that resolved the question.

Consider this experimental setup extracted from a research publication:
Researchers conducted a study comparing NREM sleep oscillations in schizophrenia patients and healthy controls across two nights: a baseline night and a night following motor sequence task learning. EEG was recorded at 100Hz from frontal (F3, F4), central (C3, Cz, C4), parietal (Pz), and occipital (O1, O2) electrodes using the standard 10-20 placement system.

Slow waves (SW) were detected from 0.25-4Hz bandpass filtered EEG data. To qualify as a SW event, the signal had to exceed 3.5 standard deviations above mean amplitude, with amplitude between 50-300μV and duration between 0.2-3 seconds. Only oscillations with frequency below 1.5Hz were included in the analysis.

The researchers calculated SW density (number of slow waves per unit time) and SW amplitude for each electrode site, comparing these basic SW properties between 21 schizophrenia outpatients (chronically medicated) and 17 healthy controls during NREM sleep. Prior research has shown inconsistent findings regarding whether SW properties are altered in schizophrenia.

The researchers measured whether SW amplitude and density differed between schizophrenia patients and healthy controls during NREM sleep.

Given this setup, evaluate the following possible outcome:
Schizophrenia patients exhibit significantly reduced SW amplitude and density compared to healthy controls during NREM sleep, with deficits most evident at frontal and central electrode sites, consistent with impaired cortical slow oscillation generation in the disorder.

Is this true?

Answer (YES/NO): NO